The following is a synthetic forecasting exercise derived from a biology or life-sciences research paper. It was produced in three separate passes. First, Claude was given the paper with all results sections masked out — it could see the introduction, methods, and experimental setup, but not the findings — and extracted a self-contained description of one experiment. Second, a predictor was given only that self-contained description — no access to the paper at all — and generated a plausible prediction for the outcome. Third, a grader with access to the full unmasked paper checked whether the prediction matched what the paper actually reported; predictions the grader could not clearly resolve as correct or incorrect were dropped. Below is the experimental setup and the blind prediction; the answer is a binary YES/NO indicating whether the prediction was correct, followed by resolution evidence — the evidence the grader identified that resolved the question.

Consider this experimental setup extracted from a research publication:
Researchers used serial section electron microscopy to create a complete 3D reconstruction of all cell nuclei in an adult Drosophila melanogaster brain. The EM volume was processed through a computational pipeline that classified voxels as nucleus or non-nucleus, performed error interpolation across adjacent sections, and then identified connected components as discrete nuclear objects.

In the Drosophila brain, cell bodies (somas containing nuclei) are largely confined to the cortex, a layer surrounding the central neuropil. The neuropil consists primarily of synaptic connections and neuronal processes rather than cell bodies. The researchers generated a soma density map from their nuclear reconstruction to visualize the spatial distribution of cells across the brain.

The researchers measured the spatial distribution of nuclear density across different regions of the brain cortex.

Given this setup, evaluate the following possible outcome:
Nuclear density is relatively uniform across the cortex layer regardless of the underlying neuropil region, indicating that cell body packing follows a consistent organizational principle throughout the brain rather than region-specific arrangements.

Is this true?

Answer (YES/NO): NO